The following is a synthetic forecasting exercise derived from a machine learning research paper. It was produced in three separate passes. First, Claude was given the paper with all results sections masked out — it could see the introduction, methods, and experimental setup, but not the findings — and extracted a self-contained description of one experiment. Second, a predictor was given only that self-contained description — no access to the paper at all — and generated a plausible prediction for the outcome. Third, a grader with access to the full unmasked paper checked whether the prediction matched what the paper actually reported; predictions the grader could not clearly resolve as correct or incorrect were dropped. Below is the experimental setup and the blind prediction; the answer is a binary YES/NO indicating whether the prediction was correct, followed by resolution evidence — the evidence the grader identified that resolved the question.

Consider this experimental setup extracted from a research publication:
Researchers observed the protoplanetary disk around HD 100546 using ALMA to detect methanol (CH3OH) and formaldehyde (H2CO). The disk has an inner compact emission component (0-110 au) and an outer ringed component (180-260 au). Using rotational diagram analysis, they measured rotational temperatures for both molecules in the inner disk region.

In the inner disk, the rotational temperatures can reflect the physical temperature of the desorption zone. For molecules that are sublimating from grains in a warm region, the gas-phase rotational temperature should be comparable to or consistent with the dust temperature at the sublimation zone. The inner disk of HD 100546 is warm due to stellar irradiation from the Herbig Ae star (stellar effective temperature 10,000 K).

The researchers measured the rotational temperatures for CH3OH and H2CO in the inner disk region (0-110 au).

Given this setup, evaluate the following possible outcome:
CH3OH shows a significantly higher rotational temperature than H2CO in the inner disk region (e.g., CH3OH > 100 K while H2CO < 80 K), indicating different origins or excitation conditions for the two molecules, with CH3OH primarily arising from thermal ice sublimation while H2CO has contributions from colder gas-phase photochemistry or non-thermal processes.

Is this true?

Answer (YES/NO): NO